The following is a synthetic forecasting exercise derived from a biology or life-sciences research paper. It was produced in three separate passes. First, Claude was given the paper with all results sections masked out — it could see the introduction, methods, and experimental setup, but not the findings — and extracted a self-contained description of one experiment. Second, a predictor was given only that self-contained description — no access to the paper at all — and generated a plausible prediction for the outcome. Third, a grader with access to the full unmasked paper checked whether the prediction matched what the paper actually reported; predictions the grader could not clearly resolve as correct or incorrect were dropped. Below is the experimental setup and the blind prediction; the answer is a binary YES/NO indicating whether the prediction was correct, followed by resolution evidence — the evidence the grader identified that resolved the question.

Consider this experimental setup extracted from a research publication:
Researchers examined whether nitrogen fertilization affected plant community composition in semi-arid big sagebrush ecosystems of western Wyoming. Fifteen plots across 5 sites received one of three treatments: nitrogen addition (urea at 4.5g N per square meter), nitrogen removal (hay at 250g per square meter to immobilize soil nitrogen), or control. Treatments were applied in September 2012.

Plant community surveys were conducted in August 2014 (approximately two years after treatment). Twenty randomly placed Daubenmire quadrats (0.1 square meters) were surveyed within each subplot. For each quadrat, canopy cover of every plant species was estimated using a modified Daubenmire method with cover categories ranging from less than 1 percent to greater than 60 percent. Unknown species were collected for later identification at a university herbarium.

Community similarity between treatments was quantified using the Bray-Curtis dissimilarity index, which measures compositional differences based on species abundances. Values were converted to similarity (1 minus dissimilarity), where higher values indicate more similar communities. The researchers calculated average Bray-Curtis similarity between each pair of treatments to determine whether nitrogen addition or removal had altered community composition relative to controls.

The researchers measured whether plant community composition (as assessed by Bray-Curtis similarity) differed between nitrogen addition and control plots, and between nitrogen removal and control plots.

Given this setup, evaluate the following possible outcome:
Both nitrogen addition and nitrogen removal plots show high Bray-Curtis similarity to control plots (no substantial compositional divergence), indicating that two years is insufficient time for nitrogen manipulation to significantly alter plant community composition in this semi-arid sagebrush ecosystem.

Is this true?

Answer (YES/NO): NO